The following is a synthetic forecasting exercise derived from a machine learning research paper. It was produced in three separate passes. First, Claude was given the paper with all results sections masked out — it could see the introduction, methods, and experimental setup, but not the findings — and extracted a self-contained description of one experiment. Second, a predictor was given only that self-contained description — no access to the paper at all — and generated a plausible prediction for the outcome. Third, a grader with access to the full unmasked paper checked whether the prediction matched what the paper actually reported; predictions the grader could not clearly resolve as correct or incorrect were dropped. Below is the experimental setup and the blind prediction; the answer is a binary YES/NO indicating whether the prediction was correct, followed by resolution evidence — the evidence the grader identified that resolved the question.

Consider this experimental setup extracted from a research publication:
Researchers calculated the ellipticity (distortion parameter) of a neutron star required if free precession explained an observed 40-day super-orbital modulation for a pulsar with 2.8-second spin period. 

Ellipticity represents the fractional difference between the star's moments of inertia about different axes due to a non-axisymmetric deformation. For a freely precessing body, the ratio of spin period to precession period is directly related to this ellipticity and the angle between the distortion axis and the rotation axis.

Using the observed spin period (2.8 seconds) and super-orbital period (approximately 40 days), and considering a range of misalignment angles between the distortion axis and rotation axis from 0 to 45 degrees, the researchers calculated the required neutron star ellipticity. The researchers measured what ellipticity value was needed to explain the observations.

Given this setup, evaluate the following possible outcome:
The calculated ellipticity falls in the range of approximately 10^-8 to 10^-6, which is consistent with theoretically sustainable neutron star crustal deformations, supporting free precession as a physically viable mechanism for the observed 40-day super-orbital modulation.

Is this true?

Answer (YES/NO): YES